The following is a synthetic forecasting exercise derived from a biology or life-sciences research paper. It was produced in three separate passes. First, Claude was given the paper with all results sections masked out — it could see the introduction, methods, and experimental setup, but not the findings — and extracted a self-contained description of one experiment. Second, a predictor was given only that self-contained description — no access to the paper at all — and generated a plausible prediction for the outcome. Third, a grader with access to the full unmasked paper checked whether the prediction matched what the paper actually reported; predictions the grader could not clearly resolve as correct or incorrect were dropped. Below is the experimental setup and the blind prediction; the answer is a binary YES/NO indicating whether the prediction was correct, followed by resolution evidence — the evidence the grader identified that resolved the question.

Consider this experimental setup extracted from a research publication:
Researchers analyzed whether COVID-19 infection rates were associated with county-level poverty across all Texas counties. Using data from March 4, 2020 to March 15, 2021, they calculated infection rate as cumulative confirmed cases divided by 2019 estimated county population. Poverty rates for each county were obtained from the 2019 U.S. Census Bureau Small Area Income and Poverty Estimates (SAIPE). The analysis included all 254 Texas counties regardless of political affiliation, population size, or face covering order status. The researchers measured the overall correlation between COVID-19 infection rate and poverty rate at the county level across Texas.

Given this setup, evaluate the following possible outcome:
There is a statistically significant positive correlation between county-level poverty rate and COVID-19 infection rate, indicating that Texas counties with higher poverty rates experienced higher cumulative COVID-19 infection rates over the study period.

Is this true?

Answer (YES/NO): YES